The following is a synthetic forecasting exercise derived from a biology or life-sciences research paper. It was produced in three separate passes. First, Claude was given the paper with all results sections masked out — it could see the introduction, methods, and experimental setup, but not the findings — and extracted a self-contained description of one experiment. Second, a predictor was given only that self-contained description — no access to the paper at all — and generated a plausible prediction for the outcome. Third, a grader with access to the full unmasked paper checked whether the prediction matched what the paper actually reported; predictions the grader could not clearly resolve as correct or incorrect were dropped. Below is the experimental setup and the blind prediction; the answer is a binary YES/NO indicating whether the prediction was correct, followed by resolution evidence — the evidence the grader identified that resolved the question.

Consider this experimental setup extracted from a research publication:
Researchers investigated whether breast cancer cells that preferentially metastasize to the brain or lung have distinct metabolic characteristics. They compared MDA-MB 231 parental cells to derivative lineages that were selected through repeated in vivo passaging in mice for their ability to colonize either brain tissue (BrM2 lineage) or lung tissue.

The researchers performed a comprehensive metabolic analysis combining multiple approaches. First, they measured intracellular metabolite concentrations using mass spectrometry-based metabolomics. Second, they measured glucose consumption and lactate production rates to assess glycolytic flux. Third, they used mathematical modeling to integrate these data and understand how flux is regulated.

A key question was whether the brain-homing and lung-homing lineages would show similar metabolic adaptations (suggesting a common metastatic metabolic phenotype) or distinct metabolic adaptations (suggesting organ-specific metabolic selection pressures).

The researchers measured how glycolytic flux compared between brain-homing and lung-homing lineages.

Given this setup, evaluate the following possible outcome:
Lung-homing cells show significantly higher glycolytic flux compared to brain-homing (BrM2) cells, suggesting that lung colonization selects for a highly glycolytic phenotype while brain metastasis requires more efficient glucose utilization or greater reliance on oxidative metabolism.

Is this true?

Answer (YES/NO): YES